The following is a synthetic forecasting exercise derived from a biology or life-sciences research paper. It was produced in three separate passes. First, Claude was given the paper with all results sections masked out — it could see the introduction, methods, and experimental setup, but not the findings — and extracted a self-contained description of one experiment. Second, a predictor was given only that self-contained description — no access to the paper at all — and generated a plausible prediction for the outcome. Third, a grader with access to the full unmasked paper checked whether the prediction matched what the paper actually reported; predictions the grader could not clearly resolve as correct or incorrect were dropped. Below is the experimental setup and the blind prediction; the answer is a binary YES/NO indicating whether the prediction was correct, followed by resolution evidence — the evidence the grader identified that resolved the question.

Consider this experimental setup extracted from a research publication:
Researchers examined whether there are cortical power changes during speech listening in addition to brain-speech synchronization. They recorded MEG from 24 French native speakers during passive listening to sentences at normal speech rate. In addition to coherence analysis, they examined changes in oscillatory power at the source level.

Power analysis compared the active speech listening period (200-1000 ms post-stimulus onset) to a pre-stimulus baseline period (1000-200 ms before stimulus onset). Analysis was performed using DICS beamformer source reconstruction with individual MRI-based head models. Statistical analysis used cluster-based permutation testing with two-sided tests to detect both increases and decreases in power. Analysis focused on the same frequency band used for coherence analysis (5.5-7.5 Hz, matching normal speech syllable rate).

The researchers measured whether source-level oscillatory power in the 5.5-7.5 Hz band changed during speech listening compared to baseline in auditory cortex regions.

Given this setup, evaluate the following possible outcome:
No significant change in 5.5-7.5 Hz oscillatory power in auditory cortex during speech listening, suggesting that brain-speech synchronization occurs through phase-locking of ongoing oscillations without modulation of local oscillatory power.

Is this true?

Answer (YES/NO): YES